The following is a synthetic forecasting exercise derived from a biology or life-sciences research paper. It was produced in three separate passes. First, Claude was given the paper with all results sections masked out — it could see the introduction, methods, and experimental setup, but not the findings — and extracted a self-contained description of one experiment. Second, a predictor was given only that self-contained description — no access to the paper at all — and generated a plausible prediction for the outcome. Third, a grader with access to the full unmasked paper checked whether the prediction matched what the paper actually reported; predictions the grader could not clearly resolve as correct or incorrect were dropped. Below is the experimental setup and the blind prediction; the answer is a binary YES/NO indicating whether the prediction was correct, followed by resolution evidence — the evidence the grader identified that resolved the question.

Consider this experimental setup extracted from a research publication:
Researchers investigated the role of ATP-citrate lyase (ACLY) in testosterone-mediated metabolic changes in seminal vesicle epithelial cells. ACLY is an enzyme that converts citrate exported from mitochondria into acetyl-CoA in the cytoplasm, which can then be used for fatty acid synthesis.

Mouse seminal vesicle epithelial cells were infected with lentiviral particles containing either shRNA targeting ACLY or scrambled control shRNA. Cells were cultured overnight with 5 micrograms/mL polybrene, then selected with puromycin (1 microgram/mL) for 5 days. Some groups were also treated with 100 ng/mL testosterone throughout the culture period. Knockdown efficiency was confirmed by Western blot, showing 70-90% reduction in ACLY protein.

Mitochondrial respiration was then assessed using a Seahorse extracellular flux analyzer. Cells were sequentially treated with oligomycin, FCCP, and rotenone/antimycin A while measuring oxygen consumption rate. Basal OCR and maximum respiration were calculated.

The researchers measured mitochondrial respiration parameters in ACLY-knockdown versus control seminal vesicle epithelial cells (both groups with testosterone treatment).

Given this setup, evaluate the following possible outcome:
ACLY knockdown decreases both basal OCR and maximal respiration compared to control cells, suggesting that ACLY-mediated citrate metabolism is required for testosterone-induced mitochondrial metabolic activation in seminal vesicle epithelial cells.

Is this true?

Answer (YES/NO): NO